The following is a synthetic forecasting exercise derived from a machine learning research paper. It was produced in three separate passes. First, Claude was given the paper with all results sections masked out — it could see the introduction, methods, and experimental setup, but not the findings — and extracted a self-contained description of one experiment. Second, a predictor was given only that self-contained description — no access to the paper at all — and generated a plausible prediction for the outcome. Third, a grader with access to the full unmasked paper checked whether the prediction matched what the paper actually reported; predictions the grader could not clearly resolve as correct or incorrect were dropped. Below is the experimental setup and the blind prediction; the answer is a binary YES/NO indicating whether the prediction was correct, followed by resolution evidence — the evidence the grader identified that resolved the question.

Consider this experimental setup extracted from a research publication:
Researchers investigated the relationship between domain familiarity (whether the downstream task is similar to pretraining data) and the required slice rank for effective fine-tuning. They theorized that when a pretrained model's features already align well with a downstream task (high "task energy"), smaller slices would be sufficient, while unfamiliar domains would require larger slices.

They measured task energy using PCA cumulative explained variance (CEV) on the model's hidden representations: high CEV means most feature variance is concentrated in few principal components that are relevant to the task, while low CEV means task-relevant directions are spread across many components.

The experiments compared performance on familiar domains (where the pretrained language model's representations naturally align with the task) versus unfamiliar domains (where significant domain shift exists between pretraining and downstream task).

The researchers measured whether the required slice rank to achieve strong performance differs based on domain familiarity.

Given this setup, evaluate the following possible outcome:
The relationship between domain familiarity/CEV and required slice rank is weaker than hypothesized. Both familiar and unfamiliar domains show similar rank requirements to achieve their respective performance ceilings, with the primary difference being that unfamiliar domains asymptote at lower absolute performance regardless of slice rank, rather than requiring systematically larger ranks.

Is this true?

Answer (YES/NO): NO